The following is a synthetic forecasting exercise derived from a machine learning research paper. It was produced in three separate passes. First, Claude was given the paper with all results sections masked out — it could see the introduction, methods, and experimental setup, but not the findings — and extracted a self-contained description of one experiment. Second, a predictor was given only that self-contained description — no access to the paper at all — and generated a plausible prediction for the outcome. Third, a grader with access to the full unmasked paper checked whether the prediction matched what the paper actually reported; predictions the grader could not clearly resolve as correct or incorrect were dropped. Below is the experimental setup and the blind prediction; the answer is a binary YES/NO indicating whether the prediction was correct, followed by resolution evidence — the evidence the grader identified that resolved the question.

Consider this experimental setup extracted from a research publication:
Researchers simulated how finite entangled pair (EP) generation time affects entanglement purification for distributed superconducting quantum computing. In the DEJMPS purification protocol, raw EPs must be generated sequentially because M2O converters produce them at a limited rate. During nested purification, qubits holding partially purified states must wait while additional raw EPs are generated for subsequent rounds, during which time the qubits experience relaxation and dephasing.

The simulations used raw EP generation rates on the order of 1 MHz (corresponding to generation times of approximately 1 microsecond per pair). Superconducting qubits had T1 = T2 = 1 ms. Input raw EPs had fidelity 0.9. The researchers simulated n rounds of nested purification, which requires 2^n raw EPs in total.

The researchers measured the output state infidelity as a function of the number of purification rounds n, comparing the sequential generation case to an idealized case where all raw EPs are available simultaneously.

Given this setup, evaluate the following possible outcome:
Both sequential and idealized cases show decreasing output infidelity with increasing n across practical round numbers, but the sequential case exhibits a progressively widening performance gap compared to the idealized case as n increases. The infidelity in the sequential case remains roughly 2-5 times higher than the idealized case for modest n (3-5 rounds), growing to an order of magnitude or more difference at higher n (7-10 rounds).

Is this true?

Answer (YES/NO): NO